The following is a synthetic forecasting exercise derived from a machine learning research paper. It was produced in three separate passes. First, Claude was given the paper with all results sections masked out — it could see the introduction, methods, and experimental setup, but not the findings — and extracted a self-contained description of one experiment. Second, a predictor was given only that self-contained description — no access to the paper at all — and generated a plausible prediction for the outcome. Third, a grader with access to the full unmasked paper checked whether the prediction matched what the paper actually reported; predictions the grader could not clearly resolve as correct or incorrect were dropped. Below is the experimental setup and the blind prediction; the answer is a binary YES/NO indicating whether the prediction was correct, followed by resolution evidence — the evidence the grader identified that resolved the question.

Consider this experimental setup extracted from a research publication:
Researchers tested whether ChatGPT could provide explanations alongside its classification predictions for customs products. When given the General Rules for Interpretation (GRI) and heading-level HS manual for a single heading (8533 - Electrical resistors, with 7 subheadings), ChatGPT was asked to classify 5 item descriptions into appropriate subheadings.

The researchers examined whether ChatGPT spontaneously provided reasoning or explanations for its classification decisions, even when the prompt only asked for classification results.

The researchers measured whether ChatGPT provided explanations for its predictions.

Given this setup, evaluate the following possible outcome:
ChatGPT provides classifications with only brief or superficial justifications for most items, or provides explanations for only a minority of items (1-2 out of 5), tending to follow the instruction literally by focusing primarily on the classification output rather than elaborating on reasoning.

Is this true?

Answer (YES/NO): NO